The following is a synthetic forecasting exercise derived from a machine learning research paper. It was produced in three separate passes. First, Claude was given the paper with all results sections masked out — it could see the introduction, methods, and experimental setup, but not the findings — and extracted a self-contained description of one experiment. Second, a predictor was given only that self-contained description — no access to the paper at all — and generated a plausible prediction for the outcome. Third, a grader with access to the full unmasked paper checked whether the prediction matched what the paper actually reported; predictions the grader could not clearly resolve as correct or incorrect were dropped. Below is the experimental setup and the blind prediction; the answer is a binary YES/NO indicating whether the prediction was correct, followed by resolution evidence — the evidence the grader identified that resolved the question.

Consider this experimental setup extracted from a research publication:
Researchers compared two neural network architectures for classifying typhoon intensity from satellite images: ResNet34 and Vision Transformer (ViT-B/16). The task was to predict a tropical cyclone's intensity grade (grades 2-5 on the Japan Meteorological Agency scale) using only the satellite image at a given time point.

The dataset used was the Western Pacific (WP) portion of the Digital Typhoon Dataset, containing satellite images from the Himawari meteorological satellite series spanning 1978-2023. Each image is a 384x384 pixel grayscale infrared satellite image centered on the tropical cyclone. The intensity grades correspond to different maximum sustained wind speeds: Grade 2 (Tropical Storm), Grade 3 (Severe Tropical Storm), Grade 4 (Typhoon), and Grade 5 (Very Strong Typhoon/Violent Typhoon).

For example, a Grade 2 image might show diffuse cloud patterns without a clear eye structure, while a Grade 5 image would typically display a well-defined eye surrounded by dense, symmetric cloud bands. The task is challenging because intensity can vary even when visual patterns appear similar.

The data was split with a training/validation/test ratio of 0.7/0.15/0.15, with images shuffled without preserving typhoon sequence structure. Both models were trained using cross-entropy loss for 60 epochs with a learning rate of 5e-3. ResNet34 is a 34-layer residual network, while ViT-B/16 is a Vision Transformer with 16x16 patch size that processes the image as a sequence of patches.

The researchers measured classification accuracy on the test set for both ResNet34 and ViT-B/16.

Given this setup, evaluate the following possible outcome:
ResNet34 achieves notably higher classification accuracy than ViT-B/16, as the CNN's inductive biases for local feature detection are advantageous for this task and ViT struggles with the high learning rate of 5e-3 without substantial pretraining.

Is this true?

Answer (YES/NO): NO